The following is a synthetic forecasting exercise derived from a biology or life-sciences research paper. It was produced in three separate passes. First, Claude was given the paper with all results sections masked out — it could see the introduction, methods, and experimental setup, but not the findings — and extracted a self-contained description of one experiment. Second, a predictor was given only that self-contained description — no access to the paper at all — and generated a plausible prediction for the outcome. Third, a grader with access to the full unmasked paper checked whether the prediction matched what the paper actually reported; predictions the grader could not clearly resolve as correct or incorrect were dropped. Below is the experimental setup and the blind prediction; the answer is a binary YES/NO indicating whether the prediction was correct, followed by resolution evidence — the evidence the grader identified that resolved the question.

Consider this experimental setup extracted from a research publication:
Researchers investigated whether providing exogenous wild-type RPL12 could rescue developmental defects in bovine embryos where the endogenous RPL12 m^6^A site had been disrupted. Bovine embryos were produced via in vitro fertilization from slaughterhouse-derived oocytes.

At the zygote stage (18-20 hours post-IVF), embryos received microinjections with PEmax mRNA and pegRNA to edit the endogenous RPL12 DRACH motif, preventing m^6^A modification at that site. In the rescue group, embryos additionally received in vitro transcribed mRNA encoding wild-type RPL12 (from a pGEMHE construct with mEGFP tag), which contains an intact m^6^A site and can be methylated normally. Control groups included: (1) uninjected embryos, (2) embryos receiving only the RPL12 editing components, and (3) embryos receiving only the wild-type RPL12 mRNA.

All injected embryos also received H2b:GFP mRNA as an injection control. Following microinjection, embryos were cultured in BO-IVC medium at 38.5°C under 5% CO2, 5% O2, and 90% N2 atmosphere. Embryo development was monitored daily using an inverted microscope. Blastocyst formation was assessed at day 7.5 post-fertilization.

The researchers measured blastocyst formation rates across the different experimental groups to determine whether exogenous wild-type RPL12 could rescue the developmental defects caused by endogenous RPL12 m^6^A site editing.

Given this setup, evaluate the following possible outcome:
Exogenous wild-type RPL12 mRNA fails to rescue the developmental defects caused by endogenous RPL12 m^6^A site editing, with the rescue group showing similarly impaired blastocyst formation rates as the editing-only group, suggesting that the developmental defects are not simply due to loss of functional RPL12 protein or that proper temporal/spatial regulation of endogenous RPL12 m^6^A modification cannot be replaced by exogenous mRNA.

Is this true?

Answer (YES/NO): YES